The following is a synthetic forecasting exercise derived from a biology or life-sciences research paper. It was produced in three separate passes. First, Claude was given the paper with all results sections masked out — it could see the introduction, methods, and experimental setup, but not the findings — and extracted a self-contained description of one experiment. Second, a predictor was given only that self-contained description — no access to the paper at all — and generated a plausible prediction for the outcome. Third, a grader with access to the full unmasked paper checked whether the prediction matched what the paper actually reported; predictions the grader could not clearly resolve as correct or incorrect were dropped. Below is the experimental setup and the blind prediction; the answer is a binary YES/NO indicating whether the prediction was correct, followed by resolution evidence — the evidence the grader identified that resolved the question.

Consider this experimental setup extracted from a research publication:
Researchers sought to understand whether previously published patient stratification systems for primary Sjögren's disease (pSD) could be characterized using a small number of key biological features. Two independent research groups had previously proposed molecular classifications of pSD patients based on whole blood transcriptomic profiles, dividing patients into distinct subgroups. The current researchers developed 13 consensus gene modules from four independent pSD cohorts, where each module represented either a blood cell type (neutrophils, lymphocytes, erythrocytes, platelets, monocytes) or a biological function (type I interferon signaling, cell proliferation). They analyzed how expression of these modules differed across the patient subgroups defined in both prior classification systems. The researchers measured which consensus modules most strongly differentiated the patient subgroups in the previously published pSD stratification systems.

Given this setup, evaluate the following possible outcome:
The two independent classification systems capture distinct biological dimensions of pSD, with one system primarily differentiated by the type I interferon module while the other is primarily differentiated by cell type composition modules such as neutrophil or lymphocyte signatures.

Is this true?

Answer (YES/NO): NO